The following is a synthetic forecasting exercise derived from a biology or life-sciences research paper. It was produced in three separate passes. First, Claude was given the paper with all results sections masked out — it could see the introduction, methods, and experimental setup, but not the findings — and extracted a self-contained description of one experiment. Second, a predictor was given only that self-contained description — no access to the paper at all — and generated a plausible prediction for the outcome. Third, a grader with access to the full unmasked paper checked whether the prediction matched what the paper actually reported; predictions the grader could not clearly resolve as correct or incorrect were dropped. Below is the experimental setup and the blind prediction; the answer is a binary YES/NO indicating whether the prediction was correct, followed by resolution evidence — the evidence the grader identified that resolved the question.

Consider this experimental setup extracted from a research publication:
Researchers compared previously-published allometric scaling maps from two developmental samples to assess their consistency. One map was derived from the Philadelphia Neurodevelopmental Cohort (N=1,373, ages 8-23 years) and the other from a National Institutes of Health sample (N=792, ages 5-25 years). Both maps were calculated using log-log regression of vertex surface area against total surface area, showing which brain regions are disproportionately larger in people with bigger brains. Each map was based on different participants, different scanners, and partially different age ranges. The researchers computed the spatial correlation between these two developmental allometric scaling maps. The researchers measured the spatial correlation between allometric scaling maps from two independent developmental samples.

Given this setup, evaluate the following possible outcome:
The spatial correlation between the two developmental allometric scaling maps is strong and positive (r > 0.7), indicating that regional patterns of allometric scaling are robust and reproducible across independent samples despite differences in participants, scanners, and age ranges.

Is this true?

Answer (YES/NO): NO